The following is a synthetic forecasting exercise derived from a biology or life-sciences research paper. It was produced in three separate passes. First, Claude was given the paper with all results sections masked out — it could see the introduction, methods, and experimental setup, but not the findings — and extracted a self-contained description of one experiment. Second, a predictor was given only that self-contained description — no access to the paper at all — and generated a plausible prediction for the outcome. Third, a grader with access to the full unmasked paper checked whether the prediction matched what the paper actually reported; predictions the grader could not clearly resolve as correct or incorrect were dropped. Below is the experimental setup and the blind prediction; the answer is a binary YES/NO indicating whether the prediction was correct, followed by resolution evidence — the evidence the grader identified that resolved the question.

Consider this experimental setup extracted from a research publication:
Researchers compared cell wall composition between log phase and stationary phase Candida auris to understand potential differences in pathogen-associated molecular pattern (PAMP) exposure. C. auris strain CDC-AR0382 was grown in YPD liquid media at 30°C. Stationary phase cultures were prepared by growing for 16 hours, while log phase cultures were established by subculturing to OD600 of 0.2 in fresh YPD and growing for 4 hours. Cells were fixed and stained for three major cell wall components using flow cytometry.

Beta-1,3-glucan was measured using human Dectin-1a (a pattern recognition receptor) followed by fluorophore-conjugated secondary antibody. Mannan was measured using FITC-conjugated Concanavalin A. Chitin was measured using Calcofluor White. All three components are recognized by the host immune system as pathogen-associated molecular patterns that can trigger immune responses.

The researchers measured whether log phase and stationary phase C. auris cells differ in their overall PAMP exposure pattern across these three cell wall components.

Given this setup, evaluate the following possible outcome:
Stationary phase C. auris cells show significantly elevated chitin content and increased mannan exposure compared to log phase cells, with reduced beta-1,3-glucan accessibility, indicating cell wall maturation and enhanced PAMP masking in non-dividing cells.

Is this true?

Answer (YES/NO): NO